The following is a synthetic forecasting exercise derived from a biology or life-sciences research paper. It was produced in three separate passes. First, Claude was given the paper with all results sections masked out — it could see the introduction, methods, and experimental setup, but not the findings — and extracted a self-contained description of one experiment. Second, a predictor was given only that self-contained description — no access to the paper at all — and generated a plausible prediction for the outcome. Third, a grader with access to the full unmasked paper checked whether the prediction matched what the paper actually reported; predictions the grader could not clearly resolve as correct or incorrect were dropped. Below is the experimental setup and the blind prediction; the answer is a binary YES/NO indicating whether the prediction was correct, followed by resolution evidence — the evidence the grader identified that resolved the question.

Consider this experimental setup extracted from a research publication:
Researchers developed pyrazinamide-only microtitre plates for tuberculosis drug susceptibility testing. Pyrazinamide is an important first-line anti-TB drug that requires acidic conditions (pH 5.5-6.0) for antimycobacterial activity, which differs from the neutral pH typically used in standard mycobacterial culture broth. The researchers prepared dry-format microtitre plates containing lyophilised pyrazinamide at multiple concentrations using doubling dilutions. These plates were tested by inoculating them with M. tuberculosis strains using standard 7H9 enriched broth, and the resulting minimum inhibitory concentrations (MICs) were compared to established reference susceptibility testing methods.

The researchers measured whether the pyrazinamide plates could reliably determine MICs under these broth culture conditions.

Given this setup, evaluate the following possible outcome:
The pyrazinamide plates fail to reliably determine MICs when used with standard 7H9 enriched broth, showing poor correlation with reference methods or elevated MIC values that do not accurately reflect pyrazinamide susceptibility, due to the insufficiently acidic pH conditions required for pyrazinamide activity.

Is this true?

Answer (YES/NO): YES